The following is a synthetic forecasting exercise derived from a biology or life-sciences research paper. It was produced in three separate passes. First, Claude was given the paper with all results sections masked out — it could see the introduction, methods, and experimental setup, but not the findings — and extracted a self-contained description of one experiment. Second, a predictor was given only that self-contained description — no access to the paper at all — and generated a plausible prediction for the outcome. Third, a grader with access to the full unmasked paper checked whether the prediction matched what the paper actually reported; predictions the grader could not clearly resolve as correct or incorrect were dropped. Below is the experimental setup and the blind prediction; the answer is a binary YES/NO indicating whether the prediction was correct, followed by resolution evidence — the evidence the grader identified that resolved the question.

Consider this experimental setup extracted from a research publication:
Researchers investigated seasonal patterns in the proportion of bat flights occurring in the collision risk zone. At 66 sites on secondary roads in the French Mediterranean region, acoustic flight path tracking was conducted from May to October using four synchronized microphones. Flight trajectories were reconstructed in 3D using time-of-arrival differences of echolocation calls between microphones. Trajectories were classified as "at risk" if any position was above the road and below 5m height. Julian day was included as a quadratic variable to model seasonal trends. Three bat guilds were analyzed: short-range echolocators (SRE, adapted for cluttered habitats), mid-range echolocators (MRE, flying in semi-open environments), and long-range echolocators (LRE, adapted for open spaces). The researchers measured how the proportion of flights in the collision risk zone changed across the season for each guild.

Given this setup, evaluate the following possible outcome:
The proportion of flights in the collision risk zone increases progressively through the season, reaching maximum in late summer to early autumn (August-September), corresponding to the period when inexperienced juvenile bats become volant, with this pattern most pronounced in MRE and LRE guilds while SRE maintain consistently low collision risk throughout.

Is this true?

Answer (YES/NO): NO